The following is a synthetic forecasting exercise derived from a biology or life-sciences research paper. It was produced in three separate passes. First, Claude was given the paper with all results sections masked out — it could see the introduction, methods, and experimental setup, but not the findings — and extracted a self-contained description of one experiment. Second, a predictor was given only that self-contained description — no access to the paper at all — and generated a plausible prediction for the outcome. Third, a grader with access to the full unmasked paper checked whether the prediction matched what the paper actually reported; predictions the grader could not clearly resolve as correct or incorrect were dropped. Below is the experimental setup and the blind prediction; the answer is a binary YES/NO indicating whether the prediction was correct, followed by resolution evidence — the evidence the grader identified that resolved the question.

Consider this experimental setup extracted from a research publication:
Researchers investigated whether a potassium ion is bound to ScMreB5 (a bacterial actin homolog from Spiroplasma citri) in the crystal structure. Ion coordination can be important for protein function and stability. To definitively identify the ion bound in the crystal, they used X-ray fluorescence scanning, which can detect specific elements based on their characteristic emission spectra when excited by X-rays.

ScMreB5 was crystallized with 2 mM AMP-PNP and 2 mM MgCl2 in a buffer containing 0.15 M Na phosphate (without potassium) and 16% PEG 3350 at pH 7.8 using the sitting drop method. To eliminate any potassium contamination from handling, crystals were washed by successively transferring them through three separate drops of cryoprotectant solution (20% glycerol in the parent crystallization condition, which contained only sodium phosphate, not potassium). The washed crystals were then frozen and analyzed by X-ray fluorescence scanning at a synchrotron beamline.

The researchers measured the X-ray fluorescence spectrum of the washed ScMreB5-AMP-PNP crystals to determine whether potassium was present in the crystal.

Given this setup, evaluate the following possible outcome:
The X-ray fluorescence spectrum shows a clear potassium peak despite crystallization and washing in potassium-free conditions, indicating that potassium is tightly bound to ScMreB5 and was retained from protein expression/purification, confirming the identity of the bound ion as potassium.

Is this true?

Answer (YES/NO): YES